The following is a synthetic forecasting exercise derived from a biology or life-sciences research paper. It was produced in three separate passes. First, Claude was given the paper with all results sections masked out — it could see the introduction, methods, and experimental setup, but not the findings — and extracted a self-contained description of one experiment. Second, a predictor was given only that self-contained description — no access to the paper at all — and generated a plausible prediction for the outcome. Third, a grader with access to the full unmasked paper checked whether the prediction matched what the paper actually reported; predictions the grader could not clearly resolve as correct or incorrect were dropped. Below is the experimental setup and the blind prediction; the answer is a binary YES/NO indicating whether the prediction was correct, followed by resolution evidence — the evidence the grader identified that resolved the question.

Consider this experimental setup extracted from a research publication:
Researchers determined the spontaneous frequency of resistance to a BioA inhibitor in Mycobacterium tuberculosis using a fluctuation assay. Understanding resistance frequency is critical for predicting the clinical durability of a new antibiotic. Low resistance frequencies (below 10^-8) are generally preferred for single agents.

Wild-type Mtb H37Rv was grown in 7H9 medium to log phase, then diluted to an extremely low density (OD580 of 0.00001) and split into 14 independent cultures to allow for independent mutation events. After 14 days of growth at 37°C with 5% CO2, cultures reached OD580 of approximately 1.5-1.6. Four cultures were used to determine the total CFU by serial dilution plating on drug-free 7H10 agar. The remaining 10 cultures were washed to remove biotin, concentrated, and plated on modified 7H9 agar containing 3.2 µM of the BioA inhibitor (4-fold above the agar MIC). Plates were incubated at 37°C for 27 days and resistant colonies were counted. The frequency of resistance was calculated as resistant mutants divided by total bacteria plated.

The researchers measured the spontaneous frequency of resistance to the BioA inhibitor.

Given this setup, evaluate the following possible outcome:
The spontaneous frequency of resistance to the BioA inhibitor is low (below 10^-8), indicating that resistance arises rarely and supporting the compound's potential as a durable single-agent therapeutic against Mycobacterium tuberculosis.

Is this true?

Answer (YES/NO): NO